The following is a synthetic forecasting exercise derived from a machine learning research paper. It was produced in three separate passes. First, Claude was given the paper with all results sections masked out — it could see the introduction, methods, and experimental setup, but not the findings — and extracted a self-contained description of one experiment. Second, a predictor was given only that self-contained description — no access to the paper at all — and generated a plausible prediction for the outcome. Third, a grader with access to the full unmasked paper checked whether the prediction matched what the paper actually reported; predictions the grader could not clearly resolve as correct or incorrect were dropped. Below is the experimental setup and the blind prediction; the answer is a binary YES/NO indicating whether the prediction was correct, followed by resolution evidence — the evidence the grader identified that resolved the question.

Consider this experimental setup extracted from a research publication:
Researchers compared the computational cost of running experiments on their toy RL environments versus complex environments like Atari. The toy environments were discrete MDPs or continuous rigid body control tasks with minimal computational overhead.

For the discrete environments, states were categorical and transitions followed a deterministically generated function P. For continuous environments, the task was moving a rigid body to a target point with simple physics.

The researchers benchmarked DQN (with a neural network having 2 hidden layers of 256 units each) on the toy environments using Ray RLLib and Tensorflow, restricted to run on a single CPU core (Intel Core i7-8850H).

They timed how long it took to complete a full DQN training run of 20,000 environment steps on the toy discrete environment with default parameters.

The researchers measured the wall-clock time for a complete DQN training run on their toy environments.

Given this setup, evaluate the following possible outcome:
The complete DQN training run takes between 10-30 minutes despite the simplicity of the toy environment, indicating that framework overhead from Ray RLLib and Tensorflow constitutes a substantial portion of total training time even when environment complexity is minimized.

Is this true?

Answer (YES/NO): NO